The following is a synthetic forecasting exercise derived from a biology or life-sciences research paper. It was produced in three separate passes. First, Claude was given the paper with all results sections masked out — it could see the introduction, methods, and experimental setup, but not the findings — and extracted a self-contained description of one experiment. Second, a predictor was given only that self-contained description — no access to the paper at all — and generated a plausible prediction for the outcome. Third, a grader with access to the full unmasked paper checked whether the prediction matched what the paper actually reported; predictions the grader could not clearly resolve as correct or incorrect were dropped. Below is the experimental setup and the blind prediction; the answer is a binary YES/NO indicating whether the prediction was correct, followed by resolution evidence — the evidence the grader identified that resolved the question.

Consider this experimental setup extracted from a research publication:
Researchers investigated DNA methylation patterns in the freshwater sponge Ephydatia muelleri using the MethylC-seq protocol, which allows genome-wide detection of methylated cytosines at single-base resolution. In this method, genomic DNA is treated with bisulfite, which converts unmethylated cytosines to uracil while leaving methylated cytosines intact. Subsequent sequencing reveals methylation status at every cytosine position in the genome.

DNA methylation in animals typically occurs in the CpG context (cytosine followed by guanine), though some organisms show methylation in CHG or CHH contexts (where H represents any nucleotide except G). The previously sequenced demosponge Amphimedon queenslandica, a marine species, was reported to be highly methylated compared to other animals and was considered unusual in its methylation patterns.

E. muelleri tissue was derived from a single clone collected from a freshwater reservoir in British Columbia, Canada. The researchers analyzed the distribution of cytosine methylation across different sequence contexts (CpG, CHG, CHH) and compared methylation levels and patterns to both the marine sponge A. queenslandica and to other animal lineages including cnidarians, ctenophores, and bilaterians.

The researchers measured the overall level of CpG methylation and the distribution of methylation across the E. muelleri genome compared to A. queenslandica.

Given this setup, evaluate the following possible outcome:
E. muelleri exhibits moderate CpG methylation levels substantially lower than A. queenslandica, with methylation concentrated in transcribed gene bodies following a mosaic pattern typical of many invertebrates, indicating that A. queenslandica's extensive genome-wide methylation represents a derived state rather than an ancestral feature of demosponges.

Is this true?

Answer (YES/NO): YES